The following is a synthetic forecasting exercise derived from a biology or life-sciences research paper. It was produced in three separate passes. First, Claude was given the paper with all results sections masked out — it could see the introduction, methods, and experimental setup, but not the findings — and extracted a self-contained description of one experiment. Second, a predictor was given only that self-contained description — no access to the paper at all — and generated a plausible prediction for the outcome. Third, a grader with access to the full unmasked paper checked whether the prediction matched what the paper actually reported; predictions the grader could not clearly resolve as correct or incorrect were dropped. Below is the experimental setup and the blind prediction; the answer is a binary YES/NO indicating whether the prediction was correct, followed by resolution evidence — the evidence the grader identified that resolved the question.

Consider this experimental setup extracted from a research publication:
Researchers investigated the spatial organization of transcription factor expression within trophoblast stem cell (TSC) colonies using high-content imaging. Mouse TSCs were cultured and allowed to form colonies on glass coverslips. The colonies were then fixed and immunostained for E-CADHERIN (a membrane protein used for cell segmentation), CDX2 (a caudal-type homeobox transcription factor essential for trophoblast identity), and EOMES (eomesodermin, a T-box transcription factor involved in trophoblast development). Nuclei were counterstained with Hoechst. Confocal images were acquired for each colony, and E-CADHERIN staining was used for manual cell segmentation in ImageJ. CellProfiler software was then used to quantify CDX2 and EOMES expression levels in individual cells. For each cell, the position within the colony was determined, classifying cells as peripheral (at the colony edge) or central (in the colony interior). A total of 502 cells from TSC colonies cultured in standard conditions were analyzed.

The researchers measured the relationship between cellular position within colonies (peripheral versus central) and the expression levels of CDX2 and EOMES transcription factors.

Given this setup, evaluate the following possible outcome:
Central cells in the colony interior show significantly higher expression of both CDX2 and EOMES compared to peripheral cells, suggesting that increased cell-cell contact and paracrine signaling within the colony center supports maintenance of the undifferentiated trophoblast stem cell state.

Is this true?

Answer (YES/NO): NO